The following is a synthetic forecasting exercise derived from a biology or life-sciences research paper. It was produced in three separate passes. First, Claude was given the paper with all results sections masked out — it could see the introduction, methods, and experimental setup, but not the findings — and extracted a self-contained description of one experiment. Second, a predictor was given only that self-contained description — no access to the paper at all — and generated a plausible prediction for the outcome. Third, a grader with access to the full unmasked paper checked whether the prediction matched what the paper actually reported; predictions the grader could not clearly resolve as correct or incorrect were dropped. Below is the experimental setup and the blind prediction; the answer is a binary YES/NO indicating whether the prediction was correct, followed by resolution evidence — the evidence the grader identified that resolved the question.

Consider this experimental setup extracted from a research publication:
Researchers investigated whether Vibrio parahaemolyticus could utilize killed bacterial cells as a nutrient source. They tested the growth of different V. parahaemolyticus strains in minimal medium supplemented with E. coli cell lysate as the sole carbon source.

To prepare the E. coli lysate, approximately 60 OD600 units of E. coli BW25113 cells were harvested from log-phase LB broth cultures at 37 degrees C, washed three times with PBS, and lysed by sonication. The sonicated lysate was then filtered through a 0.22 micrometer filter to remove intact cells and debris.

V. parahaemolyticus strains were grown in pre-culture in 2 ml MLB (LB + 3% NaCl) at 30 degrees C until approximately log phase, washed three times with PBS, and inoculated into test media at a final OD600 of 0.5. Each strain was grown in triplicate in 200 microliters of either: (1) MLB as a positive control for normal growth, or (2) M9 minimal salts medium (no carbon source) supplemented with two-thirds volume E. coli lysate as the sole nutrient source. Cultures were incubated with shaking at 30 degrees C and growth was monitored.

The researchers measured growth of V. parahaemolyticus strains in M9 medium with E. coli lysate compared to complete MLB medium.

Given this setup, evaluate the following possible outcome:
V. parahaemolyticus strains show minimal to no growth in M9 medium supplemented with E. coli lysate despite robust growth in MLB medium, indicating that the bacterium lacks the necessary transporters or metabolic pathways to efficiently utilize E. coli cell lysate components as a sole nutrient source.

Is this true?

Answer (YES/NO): NO